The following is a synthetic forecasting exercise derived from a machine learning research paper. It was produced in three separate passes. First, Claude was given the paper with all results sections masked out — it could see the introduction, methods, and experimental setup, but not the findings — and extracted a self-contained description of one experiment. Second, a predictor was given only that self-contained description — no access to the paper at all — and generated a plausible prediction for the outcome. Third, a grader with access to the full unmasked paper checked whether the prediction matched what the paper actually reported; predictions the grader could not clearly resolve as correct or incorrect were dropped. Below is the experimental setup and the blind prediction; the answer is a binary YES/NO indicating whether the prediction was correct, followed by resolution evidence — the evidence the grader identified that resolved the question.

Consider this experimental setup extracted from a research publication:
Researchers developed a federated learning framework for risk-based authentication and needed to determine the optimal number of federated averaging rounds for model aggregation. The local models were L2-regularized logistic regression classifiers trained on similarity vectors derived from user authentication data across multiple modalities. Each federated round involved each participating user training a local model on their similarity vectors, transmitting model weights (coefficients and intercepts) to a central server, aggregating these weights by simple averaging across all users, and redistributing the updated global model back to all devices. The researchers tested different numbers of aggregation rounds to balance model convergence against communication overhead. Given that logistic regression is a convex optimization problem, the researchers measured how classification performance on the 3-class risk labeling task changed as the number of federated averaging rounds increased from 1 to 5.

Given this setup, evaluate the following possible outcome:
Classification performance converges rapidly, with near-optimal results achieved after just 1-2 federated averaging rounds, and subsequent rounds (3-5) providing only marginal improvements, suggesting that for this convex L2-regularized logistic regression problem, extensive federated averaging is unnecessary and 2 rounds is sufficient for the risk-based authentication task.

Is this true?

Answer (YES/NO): NO